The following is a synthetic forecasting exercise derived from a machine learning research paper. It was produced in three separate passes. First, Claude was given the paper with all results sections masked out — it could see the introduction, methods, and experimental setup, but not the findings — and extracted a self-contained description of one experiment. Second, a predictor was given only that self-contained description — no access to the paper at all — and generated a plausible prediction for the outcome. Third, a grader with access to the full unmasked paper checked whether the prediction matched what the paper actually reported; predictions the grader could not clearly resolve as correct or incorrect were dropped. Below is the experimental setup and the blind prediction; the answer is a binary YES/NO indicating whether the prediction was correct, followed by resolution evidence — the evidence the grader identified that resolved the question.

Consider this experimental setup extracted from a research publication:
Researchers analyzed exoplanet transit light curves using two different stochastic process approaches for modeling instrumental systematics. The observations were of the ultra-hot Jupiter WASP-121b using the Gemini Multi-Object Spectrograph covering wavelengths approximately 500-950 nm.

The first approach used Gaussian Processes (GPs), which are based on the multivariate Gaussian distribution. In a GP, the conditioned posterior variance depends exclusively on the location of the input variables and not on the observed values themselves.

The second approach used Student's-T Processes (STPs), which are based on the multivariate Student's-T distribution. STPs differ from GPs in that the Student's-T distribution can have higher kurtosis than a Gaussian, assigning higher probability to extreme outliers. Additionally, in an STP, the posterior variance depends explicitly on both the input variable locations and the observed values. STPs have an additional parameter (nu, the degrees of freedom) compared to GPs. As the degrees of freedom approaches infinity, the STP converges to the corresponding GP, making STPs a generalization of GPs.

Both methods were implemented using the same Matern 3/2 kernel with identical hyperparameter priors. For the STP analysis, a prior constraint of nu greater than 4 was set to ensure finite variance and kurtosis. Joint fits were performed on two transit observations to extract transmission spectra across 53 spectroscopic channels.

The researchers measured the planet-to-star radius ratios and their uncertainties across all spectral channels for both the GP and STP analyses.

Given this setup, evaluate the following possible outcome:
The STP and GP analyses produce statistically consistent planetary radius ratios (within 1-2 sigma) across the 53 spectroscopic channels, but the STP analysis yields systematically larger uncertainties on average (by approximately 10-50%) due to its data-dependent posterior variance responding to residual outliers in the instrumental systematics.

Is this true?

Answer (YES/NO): NO